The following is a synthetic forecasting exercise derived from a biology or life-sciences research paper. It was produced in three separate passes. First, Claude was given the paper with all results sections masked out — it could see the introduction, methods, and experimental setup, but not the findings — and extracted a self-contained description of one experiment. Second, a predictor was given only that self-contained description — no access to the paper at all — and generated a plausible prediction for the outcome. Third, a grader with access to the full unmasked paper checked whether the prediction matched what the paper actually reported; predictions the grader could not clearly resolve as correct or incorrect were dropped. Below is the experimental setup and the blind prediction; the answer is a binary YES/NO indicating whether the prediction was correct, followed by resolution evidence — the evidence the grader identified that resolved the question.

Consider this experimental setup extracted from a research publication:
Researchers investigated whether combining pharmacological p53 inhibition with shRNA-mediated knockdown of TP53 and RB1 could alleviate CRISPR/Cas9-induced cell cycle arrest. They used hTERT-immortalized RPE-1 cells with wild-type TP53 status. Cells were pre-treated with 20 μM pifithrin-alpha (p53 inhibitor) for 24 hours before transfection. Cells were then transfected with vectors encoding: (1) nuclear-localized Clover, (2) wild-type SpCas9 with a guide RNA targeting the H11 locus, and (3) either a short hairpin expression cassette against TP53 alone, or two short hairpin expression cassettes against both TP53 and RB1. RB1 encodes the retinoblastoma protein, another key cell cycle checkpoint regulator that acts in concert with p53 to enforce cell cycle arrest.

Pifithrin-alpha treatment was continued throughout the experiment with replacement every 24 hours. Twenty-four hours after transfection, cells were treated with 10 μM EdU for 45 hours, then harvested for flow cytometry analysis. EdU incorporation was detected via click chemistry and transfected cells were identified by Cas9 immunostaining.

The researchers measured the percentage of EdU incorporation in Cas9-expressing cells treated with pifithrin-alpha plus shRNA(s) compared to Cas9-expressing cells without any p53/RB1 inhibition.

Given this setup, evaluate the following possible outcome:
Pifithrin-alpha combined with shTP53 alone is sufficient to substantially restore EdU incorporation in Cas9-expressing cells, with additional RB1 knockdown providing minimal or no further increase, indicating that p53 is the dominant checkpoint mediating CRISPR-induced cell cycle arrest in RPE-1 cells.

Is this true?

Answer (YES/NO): NO